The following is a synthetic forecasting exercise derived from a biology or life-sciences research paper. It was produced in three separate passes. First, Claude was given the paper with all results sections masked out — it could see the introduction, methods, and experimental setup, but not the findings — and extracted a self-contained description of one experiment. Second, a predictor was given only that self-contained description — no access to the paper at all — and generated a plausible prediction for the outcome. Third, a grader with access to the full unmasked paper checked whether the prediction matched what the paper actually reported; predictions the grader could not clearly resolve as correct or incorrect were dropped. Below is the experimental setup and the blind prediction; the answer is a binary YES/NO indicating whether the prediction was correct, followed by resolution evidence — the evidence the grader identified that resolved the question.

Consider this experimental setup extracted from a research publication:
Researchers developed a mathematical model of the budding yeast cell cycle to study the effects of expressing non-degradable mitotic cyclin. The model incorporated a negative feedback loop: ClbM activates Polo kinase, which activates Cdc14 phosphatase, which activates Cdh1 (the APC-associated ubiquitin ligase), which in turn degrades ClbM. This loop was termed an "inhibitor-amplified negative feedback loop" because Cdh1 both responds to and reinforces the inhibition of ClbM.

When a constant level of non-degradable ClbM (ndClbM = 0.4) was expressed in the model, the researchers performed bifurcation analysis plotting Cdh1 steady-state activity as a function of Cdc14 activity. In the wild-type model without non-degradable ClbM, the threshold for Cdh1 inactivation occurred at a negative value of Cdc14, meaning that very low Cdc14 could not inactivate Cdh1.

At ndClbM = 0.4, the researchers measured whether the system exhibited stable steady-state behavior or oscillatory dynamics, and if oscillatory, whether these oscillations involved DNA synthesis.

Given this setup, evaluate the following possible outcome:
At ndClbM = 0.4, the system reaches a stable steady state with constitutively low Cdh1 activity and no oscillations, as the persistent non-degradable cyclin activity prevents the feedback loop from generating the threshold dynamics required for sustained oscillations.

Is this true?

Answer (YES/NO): NO